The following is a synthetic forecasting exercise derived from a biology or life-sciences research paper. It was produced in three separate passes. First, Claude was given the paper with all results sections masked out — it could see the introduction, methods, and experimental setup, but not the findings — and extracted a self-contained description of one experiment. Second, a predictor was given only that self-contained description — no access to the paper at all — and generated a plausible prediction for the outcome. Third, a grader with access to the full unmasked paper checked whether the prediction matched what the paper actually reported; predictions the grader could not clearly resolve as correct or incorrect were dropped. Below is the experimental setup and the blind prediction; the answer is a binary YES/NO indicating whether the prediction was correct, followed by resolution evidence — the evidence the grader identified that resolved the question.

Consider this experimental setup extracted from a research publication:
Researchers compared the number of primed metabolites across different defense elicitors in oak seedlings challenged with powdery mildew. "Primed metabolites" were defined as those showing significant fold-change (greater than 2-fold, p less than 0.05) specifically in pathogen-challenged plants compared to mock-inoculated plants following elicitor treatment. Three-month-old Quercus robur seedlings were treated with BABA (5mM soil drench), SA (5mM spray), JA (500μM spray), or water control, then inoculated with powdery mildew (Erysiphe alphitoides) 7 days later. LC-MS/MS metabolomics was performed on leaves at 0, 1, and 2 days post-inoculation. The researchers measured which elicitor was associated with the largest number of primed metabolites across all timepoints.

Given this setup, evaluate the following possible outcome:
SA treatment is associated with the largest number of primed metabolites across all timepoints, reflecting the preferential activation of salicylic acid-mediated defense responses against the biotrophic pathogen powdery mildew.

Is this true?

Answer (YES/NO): NO